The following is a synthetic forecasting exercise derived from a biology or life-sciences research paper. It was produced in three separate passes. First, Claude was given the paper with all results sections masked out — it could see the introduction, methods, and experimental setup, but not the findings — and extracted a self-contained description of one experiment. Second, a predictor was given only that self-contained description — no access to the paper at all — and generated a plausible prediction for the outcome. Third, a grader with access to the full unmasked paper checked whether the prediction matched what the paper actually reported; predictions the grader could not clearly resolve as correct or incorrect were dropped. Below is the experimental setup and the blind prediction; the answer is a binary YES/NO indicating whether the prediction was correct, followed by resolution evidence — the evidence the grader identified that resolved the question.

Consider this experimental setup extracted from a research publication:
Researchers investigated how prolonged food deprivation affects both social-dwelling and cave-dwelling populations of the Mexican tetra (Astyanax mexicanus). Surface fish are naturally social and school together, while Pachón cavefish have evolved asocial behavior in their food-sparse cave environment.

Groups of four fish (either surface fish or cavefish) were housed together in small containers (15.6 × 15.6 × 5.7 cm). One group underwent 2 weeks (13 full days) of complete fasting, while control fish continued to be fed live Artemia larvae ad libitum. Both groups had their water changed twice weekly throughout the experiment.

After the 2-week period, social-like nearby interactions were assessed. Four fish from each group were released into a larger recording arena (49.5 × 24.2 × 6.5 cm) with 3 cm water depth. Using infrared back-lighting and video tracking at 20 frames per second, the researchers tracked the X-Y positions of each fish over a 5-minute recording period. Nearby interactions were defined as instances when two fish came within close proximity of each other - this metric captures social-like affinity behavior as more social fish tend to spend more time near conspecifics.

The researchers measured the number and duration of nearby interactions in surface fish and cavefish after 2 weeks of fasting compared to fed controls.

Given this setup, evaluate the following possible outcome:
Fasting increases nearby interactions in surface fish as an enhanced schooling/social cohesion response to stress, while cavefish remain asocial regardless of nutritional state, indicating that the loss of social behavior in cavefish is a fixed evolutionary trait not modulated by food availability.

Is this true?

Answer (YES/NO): NO